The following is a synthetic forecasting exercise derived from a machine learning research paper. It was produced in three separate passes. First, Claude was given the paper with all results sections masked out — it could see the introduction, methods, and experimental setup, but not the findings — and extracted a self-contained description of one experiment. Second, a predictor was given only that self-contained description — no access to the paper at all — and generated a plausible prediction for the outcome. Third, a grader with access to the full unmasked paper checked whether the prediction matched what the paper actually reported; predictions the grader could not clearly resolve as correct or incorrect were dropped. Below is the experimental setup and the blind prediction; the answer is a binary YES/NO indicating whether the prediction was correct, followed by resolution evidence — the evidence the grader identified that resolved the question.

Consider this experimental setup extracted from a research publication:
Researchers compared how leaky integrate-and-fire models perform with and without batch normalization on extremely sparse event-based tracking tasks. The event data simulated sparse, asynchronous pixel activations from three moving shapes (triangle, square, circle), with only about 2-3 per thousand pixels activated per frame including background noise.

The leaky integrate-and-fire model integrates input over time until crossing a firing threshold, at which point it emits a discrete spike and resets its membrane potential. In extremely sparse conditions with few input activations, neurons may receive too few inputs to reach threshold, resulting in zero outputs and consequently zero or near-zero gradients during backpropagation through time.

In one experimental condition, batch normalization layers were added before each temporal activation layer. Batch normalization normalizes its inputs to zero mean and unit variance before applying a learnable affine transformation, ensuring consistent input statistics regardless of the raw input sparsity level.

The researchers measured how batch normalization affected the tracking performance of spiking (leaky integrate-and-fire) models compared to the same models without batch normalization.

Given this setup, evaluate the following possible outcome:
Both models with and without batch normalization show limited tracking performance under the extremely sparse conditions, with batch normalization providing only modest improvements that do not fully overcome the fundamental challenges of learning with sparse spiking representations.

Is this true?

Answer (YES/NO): NO